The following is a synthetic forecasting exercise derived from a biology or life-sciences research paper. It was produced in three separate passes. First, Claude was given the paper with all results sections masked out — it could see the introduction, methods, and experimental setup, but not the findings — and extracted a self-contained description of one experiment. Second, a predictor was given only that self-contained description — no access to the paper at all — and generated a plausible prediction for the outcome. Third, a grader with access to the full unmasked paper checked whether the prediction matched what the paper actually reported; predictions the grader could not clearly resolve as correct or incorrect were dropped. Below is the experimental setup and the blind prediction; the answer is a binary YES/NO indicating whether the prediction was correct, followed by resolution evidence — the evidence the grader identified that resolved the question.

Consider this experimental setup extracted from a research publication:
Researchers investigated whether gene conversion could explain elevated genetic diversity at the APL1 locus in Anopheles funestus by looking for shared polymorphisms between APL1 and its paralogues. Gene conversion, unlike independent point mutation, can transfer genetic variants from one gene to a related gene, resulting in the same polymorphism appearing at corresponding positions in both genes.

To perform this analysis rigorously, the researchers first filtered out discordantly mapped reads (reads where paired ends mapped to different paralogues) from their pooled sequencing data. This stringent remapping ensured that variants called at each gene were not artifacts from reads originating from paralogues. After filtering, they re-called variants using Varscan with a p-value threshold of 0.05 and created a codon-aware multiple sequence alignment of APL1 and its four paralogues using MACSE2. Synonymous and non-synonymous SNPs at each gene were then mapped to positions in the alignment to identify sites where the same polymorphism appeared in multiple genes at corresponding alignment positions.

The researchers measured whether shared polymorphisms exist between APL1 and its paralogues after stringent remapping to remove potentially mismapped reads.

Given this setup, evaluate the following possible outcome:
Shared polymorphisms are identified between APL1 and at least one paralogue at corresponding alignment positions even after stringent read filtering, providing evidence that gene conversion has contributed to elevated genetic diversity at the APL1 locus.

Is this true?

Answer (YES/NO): YES